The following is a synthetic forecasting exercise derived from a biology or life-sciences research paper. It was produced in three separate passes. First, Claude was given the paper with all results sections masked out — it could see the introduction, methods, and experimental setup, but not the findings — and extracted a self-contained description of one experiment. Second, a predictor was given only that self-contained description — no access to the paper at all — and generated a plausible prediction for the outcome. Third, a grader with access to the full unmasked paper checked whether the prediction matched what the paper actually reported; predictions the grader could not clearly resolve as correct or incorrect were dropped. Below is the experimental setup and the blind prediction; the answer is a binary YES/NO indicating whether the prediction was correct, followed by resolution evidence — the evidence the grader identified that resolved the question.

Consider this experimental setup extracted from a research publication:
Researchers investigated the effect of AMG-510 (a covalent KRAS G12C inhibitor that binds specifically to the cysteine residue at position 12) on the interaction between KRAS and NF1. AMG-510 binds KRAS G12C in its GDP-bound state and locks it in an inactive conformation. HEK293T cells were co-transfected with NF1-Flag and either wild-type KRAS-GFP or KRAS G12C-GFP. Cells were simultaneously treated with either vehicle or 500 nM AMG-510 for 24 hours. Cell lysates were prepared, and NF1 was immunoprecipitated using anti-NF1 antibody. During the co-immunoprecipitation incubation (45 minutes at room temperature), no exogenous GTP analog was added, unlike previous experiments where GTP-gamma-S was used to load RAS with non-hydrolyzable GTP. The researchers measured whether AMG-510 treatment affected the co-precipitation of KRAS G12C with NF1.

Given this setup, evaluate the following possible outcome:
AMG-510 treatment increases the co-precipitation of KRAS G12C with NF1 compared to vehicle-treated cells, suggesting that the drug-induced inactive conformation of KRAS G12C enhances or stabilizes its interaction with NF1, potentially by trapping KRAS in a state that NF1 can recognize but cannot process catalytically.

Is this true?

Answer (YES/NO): NO